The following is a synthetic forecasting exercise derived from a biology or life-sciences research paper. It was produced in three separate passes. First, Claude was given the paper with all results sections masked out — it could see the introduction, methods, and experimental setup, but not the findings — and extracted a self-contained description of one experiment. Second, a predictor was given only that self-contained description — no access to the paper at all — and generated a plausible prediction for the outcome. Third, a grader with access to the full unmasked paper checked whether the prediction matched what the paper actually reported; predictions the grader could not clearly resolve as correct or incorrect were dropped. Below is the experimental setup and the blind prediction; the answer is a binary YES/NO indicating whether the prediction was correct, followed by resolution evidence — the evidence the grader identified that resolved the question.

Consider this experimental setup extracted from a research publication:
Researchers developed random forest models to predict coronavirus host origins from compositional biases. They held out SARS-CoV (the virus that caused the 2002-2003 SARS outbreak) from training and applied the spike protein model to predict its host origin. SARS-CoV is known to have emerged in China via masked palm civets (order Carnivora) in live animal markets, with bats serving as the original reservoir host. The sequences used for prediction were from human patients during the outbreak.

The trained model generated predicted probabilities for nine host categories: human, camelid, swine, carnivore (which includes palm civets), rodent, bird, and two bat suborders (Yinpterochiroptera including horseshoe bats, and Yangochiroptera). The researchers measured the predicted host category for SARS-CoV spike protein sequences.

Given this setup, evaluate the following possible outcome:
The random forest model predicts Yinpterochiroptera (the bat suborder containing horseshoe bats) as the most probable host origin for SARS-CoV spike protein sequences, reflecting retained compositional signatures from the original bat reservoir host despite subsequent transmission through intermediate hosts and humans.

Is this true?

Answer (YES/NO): NO